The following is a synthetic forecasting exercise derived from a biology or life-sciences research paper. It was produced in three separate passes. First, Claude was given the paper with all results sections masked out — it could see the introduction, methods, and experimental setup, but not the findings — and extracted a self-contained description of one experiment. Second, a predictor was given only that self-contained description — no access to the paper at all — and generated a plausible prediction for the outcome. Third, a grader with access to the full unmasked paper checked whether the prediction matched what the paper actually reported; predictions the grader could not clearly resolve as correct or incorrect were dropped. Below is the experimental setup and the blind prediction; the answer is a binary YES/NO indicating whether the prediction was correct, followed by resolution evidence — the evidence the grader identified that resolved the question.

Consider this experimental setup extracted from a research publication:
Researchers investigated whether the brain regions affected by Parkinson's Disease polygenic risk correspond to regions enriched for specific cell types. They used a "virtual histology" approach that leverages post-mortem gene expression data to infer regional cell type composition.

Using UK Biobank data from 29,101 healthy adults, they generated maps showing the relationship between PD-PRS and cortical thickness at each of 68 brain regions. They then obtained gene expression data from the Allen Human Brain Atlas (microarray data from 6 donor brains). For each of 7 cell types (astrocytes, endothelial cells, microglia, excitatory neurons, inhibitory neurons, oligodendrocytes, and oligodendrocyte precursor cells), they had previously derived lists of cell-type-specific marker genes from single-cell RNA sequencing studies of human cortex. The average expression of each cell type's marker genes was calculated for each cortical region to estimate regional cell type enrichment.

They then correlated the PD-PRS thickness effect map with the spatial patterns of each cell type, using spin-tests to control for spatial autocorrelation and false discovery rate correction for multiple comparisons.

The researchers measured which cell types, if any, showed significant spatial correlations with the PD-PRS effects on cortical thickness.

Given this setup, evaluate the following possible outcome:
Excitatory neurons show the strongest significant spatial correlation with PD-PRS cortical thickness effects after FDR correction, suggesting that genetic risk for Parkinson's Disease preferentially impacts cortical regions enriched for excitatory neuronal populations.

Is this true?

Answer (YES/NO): NO